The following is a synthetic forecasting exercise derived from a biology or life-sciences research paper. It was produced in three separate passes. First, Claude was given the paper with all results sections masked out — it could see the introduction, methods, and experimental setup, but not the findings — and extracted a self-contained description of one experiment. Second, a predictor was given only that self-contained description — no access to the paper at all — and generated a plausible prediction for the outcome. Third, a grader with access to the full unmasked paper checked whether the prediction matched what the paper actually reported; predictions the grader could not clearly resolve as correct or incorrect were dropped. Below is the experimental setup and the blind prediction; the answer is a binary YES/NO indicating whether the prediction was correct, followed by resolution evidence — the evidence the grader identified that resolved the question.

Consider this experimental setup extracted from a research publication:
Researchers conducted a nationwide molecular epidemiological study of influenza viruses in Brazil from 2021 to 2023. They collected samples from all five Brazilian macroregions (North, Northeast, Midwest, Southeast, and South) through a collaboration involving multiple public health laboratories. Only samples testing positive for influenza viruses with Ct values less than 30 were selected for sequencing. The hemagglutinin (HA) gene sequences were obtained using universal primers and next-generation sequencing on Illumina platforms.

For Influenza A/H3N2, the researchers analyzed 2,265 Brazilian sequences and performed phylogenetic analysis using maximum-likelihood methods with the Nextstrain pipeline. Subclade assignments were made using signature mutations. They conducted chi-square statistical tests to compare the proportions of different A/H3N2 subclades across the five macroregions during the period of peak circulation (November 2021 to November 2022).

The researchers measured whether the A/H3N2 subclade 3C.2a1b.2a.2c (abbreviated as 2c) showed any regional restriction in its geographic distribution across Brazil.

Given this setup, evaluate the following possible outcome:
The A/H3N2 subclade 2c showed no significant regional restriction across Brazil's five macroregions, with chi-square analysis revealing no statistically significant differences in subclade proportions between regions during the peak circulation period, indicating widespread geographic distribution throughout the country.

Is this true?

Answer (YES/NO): NO